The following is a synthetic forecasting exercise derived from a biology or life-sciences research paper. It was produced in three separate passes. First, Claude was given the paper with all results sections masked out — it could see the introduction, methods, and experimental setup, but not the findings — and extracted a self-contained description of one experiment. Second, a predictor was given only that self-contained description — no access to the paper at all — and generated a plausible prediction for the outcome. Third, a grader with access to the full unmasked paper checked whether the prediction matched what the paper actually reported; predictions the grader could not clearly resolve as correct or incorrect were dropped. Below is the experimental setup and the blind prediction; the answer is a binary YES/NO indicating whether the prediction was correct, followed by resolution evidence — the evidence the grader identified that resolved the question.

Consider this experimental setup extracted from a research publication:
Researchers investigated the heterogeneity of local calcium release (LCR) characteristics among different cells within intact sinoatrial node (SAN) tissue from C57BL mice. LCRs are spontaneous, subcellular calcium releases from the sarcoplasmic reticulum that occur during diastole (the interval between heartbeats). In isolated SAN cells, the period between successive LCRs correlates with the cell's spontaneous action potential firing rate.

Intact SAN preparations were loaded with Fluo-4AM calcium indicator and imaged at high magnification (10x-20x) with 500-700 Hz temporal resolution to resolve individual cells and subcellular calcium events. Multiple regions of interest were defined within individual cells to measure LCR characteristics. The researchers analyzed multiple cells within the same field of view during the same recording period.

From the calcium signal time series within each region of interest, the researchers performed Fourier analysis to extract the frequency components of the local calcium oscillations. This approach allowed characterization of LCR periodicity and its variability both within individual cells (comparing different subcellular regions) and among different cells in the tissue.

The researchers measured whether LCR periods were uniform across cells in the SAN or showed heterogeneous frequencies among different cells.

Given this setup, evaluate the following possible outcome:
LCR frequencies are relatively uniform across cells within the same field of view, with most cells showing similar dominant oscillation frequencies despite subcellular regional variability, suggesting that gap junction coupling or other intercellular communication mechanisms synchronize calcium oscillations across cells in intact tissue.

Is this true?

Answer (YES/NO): NO